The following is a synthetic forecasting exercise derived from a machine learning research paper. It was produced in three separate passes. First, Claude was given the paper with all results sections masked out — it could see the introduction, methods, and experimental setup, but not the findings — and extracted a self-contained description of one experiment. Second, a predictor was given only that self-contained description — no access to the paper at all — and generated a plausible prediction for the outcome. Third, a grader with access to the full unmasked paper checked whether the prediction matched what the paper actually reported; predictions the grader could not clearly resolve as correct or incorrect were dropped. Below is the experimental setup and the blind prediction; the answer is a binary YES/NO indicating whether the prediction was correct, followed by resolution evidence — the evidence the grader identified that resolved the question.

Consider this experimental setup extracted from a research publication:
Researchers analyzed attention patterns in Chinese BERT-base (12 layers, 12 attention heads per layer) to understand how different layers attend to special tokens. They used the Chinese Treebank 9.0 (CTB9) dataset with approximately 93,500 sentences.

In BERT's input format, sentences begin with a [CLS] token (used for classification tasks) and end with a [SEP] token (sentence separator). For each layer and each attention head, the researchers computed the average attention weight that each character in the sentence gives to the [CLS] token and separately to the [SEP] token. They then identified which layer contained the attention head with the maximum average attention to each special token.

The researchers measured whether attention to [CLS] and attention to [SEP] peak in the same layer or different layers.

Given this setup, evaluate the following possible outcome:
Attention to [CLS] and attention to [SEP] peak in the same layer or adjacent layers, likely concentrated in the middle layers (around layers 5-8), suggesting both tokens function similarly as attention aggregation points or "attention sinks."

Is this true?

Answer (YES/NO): NO